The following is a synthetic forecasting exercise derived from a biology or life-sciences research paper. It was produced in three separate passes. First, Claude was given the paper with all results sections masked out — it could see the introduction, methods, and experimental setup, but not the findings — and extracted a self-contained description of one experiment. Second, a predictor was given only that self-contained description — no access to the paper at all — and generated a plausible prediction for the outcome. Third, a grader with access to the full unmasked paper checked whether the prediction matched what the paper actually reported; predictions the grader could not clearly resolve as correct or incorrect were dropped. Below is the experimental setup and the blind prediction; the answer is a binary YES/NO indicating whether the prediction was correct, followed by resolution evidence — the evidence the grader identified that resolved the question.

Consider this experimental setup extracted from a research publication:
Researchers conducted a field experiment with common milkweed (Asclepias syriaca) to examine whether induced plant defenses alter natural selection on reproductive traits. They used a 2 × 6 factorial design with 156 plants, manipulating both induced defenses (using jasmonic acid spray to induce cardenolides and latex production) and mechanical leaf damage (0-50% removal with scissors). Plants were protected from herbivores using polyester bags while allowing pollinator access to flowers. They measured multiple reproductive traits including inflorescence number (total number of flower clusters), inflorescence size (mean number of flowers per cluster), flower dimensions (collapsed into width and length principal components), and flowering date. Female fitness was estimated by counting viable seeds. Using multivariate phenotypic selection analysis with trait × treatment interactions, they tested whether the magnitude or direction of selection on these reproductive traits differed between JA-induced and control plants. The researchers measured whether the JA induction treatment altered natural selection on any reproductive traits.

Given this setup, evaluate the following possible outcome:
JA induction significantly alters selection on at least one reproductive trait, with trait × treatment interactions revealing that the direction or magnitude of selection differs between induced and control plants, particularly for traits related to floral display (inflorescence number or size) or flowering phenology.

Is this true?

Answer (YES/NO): YES